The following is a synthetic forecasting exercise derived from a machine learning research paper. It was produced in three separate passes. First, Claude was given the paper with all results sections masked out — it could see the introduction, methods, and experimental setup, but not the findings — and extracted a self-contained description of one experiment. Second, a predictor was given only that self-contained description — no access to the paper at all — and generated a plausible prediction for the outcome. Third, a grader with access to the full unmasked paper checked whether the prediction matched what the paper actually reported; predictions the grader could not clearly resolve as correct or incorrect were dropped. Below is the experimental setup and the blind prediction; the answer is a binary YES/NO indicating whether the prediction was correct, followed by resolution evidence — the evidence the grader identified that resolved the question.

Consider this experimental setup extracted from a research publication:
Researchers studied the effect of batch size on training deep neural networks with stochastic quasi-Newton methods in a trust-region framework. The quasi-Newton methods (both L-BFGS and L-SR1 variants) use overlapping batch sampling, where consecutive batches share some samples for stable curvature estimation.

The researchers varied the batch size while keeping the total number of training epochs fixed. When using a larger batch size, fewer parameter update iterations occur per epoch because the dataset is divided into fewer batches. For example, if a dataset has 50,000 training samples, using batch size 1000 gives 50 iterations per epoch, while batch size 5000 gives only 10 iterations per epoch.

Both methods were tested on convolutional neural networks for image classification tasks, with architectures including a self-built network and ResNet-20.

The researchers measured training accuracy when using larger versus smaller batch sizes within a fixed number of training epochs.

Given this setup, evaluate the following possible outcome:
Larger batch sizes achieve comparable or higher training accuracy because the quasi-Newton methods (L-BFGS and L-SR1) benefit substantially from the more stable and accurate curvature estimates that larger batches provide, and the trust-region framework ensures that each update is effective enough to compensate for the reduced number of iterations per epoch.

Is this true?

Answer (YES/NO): NO